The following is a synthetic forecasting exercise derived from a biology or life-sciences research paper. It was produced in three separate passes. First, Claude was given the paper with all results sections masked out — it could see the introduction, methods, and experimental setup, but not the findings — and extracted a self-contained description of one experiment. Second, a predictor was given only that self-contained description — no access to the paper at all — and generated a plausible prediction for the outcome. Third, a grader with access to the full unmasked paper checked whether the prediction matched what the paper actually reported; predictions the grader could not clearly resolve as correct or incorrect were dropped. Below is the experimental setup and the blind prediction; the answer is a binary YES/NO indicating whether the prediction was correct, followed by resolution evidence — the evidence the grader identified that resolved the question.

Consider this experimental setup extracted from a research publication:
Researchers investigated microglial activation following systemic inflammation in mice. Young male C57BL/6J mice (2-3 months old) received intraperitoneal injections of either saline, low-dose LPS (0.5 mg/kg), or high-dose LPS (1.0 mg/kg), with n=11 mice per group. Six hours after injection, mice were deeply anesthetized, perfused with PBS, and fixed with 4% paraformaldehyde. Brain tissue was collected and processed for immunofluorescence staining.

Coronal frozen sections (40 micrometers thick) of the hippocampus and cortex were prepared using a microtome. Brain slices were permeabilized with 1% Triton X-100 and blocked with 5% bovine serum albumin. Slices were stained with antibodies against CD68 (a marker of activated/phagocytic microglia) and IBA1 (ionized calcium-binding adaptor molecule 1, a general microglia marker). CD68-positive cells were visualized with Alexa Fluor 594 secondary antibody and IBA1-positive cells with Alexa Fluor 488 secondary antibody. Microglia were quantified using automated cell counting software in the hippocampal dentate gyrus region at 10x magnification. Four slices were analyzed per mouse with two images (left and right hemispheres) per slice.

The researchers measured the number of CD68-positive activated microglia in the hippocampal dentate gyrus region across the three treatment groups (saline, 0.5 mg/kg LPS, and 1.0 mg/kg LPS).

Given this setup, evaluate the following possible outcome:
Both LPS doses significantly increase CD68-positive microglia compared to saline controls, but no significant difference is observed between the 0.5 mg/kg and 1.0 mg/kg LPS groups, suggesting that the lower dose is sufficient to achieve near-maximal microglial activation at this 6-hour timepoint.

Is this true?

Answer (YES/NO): YES